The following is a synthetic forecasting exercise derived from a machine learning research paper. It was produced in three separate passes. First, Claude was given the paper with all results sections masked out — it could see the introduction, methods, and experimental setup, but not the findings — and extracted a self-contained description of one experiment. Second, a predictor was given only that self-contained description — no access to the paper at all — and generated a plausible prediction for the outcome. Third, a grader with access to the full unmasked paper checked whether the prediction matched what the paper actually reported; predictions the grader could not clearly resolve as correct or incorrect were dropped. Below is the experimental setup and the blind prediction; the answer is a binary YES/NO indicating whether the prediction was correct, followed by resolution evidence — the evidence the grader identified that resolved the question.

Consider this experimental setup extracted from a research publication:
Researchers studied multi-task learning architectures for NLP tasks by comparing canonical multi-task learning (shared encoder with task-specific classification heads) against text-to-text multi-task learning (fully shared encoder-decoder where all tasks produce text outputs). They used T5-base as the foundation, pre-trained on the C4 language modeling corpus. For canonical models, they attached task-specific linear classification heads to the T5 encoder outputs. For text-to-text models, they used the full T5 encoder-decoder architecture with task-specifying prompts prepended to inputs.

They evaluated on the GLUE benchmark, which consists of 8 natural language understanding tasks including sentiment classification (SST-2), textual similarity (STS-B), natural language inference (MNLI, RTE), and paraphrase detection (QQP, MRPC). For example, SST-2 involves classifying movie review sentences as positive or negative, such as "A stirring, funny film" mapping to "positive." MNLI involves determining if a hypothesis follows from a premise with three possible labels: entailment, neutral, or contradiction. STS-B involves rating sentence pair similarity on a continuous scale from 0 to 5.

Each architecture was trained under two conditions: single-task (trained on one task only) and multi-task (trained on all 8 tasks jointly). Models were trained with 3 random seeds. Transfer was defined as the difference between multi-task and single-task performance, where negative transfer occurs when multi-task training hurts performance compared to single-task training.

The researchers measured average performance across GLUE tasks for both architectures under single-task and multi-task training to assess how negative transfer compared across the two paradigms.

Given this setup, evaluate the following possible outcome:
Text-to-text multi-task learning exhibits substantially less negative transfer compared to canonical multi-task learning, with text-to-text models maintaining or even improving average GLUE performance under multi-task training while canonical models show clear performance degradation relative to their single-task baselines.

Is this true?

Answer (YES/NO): NO